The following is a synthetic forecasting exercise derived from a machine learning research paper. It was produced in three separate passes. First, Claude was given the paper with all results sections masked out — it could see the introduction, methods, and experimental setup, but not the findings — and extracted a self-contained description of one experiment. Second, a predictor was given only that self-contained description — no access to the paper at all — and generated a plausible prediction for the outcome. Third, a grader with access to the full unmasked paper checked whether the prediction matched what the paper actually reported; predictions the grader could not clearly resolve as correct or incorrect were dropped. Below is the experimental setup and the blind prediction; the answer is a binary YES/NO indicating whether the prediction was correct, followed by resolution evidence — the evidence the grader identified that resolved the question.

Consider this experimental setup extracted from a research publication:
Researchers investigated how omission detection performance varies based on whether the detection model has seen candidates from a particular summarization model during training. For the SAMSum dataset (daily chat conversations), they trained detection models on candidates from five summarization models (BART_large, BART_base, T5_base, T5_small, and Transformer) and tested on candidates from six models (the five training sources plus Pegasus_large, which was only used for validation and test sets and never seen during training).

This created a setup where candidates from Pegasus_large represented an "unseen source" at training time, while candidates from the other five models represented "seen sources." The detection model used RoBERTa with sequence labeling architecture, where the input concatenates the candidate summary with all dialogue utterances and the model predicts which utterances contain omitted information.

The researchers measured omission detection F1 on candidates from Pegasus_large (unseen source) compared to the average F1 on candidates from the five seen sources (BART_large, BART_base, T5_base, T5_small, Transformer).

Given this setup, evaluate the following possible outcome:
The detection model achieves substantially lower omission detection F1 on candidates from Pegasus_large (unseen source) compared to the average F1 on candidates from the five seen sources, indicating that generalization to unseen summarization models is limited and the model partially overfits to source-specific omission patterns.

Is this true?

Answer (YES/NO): NO